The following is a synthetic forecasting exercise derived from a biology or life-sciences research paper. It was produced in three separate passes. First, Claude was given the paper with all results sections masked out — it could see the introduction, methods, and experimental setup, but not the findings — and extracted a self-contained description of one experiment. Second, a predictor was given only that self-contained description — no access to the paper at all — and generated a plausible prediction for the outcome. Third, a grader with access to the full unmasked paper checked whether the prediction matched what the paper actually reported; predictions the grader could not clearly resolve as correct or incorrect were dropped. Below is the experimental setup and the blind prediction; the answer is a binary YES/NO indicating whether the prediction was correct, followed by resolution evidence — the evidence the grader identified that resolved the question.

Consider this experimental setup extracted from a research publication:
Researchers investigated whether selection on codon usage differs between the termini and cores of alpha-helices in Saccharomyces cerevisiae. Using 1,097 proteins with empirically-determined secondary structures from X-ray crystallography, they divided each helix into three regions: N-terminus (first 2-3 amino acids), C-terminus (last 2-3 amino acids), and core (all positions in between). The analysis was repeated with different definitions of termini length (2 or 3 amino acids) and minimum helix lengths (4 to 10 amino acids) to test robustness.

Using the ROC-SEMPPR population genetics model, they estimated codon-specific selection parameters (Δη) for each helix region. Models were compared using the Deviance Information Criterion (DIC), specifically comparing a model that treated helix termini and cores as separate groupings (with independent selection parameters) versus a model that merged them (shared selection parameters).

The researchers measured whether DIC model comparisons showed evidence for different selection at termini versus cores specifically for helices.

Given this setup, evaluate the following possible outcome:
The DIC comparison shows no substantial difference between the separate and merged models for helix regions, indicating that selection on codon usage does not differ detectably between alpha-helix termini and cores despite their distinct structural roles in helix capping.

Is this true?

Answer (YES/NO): NO